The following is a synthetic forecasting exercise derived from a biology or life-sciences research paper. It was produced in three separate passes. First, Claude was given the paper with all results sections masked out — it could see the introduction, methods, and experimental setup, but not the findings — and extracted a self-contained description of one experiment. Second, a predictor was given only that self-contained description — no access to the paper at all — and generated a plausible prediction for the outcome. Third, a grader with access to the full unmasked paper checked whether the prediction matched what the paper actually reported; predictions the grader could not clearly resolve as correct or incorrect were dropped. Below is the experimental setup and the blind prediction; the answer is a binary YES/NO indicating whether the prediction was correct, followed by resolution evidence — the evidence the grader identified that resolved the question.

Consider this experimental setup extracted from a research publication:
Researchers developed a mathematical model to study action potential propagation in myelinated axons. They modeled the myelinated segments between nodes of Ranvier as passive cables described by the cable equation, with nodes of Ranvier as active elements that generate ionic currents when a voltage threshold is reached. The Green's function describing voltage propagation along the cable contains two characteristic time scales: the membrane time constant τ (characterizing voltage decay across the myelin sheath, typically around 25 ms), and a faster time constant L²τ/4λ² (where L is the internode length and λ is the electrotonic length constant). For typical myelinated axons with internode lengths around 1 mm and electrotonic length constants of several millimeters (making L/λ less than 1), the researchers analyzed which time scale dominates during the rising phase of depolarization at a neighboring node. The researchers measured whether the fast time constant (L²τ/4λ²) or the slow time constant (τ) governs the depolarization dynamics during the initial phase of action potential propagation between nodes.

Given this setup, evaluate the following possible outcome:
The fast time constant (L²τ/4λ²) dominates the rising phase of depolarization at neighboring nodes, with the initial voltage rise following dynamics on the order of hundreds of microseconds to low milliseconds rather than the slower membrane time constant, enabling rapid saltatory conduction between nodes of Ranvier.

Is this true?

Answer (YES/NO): YES